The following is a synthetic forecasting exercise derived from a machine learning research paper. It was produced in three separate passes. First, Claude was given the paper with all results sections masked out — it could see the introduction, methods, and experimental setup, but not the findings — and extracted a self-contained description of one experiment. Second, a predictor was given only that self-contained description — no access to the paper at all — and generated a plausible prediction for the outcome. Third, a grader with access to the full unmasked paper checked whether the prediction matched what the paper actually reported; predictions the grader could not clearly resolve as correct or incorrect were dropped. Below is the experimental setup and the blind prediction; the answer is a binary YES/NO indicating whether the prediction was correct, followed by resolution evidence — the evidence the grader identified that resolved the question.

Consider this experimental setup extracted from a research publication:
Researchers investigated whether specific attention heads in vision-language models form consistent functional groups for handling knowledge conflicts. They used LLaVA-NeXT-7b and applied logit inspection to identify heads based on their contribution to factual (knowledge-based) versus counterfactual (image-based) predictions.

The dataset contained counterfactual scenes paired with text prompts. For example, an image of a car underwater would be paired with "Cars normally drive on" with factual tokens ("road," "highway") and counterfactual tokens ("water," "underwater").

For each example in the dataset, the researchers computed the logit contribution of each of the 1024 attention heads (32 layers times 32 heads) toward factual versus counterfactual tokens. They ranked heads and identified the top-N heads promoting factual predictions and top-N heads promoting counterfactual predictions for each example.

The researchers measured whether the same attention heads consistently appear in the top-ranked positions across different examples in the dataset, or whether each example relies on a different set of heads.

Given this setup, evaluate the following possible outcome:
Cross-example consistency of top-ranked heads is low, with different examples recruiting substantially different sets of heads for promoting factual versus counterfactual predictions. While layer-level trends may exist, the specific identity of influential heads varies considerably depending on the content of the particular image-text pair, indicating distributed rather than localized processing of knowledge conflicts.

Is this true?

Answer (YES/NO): NO